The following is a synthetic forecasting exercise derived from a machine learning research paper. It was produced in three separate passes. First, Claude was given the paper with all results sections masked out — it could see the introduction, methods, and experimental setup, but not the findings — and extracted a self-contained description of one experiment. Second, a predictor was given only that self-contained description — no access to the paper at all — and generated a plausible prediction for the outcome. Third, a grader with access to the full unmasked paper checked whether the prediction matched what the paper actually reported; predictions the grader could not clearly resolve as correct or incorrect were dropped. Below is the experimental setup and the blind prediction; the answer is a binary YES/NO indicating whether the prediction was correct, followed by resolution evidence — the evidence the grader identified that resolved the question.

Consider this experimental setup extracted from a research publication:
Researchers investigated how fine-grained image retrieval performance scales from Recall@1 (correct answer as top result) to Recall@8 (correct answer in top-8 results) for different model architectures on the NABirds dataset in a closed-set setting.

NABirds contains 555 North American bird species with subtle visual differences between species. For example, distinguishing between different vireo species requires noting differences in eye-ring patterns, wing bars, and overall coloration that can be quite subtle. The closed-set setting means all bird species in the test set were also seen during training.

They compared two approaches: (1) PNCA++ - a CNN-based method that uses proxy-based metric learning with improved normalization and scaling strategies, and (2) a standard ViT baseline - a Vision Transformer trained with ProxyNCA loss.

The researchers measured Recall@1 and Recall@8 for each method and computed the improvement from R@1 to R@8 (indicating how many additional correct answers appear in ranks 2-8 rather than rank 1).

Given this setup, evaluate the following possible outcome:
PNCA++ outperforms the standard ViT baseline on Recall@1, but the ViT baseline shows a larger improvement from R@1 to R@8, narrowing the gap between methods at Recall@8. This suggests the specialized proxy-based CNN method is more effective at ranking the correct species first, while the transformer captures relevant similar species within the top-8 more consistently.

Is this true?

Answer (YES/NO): NO